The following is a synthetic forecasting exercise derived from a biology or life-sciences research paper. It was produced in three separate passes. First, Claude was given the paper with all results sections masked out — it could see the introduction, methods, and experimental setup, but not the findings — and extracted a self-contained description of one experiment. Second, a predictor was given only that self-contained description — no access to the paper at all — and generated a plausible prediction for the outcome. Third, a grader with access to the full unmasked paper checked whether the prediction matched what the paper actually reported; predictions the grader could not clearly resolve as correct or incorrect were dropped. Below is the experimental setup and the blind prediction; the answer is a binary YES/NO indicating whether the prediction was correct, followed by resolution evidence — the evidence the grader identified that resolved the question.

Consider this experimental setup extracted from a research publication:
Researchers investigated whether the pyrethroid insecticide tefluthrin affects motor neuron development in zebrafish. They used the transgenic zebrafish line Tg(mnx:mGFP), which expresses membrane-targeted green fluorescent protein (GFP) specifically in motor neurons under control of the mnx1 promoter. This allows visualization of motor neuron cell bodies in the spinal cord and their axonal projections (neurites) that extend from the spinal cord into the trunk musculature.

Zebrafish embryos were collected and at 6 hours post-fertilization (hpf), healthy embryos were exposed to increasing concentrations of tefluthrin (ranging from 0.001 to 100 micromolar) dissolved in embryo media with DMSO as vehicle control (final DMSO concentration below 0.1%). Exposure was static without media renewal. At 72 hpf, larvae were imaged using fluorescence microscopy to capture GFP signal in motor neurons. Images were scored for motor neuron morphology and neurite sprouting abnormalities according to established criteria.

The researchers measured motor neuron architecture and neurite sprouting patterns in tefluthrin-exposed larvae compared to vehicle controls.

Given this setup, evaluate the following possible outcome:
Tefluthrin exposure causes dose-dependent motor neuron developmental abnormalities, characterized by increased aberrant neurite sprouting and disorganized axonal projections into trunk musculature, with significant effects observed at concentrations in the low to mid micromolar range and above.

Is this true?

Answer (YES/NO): NO